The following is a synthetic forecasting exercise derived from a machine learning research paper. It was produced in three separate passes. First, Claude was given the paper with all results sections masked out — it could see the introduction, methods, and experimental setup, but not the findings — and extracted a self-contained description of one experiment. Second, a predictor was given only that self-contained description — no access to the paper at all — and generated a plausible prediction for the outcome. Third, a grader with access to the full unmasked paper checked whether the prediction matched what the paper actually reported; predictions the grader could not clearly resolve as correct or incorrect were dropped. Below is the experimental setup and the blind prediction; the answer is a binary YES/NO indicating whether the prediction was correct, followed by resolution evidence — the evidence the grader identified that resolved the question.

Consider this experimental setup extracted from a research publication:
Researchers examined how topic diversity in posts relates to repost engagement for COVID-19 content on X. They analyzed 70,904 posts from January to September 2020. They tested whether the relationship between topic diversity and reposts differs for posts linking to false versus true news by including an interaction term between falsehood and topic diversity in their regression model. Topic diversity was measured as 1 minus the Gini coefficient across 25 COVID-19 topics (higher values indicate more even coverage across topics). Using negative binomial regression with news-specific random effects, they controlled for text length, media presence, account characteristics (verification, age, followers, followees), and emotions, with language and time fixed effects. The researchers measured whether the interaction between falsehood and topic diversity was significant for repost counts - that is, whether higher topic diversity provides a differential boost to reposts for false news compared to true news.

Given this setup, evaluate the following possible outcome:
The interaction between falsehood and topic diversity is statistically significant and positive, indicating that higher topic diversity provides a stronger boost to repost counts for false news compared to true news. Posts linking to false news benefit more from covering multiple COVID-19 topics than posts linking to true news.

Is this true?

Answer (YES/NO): NO